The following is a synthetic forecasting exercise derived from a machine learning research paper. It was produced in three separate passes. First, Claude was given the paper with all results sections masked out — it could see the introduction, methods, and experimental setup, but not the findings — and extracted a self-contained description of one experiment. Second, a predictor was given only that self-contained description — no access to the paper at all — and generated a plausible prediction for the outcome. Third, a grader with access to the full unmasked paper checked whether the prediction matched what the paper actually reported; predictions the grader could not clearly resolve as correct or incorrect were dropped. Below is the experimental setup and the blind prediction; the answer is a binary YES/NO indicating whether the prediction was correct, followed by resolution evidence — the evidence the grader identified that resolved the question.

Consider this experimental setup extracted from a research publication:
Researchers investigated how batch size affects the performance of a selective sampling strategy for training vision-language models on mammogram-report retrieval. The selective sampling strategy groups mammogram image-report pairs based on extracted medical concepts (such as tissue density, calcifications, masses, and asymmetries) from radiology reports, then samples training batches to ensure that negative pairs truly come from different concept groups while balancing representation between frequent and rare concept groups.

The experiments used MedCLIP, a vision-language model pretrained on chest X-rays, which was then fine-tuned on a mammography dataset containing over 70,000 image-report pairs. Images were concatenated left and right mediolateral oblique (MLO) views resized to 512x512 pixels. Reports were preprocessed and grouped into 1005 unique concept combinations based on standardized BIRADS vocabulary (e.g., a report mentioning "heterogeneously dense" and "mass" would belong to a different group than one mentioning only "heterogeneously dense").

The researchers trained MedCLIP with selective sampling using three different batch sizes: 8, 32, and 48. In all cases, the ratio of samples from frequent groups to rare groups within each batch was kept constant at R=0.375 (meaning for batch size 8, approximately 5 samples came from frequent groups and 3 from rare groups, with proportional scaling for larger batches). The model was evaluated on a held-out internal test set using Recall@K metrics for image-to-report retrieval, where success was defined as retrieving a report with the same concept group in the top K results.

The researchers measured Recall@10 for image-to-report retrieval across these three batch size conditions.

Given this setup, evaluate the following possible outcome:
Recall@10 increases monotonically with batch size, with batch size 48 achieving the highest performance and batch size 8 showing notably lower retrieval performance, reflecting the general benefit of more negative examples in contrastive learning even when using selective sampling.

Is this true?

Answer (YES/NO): NO